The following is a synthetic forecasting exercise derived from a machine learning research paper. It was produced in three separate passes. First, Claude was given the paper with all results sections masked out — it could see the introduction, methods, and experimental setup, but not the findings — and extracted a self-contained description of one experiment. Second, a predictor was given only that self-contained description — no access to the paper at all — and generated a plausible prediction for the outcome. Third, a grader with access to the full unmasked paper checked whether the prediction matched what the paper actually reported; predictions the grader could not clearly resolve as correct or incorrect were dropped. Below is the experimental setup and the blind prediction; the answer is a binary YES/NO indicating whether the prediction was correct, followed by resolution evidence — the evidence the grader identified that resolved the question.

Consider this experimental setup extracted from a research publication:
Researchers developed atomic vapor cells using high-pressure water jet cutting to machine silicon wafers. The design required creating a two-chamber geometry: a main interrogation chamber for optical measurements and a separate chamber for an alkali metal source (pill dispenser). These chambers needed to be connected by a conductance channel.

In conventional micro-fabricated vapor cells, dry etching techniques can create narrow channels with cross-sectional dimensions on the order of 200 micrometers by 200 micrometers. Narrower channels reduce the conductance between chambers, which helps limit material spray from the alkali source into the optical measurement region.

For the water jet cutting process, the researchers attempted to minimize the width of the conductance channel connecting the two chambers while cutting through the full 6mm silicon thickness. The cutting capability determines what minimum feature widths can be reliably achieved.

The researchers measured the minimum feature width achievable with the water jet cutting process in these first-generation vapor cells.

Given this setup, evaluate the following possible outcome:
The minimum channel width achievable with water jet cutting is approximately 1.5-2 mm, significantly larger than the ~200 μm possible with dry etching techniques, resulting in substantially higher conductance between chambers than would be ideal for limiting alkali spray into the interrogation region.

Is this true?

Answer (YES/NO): YES